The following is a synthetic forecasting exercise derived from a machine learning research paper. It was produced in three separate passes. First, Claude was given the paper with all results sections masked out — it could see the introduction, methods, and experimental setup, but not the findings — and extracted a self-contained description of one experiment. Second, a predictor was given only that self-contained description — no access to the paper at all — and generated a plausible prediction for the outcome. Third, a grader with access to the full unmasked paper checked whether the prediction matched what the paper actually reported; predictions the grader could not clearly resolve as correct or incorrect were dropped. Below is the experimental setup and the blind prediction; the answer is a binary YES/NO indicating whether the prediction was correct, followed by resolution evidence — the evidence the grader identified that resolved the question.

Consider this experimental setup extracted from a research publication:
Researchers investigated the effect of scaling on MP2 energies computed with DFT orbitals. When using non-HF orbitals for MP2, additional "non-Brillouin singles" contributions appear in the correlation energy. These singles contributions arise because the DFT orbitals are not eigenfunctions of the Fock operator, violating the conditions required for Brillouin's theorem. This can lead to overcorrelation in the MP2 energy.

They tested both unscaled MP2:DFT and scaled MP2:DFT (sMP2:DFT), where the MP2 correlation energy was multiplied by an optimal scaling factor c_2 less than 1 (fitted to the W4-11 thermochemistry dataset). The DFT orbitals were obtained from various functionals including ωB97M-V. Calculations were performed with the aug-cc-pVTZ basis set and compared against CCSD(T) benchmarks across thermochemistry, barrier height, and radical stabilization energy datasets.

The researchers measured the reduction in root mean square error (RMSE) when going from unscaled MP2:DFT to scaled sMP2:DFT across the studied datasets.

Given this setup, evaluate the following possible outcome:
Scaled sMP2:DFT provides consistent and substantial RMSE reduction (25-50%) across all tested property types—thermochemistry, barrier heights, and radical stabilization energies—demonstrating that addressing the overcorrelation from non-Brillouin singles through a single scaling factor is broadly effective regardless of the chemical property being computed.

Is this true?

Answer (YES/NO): YES